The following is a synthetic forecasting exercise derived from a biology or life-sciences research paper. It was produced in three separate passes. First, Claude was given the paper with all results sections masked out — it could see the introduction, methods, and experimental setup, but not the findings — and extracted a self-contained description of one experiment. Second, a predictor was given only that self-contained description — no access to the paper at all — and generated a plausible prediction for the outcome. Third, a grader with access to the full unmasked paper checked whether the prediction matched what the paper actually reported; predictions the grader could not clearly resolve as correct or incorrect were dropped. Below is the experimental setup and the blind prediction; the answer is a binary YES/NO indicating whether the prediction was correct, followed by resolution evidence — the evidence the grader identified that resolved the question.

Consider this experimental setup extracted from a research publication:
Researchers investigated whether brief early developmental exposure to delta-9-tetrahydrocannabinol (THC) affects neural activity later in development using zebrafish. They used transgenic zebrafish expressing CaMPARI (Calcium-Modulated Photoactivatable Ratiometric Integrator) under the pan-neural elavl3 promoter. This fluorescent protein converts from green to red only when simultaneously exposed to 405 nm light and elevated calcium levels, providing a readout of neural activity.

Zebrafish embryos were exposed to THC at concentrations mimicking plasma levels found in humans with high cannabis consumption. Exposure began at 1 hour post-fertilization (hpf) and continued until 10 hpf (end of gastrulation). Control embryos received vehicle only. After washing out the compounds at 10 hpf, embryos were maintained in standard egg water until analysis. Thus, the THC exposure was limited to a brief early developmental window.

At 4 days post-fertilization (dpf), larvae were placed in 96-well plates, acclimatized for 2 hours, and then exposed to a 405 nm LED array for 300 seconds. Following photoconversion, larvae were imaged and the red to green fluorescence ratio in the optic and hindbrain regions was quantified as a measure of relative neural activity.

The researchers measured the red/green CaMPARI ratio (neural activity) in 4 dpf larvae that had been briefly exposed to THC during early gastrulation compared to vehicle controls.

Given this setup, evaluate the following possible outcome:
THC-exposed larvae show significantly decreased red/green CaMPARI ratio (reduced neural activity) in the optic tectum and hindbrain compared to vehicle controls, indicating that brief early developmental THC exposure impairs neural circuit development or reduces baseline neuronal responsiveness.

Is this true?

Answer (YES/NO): YES